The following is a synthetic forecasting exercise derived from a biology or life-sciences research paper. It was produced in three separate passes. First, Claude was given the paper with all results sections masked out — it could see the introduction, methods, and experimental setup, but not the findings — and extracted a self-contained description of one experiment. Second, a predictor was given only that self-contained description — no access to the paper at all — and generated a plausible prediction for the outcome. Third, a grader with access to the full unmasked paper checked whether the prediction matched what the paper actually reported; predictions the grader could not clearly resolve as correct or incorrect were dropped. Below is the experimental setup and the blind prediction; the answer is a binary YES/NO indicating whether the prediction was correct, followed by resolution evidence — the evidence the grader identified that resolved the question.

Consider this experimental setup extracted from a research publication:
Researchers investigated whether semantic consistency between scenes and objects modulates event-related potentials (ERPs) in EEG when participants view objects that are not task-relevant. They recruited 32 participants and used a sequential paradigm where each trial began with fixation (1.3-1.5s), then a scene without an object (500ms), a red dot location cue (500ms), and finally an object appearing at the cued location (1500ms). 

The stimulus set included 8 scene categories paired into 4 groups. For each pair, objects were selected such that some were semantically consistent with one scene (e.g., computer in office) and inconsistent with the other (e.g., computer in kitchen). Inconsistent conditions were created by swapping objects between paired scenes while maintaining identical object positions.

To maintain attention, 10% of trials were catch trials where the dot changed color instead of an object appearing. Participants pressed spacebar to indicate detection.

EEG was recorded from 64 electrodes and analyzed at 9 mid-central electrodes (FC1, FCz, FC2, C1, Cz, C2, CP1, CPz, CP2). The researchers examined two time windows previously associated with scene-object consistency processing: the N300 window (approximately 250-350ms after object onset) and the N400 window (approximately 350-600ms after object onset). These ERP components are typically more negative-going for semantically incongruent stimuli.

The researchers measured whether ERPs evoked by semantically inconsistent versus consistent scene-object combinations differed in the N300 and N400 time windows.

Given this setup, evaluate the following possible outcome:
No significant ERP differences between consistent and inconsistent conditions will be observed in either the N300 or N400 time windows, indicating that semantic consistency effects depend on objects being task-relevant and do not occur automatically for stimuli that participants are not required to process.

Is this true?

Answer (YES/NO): NO